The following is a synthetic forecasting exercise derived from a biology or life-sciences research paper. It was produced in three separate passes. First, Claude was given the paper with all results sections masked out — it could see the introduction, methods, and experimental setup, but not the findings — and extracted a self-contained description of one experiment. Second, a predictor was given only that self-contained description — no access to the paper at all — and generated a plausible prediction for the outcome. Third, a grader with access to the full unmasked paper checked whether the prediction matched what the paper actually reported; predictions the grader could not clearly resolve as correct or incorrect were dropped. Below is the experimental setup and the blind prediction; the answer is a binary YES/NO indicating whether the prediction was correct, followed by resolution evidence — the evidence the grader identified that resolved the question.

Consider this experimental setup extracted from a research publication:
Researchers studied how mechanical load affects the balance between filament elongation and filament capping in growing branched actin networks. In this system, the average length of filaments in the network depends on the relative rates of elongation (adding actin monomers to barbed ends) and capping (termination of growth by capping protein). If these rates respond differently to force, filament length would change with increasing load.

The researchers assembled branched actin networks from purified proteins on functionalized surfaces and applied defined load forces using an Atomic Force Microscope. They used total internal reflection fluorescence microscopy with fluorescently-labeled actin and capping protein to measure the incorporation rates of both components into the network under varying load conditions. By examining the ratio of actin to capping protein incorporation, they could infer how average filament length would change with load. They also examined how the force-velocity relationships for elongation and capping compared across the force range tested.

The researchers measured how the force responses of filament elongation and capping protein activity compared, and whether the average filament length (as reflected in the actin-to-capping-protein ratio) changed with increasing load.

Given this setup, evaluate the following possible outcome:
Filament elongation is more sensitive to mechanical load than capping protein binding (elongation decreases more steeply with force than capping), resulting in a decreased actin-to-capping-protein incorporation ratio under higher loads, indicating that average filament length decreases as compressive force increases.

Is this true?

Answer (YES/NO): NO